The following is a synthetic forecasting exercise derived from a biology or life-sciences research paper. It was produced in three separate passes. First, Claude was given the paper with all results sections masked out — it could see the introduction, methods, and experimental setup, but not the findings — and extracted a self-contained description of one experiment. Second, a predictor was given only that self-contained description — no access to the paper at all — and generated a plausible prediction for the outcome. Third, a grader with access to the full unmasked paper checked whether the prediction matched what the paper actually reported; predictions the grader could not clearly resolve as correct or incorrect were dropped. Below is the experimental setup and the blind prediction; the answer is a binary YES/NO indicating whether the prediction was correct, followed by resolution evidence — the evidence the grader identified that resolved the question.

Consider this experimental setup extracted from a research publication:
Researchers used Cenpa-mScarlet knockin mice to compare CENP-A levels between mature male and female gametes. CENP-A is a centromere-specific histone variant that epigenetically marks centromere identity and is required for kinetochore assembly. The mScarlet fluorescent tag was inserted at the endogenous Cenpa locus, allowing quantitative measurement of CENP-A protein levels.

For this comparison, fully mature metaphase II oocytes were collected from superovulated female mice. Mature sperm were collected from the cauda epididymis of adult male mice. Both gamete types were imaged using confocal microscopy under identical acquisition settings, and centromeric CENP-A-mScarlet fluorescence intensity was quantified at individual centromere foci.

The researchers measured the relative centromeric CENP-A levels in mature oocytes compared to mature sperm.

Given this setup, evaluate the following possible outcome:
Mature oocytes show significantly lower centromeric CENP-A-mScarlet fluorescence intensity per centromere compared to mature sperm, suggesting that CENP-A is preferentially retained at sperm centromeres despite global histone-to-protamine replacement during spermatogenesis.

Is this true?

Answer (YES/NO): NO